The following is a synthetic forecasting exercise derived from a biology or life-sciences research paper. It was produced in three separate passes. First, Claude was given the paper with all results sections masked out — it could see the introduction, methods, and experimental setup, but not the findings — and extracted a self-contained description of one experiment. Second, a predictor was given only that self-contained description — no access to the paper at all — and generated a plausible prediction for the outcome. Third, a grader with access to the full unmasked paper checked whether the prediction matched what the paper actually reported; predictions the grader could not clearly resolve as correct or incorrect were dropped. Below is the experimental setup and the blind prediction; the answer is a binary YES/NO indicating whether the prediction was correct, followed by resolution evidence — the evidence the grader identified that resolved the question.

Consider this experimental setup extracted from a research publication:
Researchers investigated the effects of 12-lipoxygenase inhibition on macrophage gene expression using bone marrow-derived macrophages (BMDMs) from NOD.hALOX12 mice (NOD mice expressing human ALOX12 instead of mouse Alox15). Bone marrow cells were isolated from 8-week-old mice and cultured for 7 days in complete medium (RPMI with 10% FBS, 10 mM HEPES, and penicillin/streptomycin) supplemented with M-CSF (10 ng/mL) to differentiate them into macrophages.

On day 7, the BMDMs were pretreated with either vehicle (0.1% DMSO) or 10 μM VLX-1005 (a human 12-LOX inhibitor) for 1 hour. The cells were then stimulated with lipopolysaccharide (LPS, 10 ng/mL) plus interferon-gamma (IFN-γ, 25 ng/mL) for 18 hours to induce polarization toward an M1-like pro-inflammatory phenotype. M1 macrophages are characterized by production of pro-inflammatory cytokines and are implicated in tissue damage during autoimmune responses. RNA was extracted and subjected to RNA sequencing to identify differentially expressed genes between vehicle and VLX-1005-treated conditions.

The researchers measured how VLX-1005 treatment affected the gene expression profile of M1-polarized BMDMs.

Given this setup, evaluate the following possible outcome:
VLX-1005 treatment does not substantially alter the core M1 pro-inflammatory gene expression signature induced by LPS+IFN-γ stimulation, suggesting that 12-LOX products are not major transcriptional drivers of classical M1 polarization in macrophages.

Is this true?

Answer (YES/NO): YES